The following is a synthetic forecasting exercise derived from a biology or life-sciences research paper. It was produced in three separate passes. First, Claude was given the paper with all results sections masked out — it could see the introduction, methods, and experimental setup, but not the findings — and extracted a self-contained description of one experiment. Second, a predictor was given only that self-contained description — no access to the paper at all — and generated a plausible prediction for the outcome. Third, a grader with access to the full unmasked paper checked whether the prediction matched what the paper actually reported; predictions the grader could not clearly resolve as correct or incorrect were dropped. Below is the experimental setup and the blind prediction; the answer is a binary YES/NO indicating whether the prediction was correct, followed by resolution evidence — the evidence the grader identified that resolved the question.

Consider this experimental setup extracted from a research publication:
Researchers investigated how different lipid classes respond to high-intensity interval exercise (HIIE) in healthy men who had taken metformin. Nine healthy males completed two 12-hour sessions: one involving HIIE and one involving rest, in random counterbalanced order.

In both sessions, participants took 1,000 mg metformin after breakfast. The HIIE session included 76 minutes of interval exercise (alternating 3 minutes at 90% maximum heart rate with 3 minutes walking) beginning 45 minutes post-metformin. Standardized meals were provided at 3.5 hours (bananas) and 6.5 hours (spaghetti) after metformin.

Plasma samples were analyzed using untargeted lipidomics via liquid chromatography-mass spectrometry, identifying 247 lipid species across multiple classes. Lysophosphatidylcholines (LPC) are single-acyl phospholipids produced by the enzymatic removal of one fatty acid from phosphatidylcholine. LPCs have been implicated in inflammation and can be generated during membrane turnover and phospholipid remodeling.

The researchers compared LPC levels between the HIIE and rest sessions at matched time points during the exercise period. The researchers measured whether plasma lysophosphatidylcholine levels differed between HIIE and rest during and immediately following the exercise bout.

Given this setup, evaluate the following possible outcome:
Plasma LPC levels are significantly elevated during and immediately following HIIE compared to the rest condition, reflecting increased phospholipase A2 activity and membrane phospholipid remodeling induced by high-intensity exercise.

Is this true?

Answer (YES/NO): NO